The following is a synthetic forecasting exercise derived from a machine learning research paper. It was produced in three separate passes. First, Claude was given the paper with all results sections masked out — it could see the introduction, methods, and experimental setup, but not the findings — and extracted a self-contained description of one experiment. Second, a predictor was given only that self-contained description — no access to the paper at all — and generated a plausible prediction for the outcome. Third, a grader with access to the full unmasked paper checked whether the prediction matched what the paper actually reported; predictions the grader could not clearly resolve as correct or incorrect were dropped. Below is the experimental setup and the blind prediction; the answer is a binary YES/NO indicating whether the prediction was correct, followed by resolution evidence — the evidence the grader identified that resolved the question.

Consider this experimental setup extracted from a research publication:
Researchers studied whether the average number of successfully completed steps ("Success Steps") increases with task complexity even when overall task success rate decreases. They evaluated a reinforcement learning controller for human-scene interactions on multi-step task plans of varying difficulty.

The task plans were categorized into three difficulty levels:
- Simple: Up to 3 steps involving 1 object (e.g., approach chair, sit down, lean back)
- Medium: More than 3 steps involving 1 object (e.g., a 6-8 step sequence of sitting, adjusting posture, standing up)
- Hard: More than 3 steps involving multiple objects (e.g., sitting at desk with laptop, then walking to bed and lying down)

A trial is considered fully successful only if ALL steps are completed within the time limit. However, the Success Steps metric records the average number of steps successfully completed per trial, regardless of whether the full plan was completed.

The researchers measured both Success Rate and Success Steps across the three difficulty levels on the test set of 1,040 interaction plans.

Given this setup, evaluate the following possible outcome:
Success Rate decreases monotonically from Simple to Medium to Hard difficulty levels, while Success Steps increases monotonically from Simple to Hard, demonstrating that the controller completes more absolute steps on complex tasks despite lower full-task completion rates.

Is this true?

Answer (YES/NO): YES